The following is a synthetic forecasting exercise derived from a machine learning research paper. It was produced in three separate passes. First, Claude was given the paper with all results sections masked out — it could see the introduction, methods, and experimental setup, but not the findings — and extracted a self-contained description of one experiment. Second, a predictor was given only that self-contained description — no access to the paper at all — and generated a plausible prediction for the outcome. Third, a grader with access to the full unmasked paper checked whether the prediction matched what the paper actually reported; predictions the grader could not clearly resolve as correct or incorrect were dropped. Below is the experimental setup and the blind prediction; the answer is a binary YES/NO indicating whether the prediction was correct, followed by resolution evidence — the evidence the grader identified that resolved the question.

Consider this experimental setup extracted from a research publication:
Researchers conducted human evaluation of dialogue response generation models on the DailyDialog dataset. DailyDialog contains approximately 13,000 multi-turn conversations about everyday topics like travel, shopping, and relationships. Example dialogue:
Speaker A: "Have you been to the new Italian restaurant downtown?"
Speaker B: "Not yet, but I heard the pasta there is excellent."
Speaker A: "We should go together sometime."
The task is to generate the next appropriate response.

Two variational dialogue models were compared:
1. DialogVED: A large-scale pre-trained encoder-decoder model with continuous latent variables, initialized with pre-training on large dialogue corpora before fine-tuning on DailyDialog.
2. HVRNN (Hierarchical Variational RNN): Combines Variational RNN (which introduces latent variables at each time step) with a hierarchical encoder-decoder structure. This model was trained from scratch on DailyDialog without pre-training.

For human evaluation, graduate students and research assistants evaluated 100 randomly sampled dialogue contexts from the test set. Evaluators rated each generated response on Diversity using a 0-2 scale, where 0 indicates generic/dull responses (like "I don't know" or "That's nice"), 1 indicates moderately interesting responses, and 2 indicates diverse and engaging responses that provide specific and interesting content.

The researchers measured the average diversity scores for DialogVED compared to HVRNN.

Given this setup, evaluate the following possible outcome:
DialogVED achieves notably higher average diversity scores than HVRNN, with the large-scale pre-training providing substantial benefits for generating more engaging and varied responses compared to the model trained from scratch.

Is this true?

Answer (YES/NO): NO